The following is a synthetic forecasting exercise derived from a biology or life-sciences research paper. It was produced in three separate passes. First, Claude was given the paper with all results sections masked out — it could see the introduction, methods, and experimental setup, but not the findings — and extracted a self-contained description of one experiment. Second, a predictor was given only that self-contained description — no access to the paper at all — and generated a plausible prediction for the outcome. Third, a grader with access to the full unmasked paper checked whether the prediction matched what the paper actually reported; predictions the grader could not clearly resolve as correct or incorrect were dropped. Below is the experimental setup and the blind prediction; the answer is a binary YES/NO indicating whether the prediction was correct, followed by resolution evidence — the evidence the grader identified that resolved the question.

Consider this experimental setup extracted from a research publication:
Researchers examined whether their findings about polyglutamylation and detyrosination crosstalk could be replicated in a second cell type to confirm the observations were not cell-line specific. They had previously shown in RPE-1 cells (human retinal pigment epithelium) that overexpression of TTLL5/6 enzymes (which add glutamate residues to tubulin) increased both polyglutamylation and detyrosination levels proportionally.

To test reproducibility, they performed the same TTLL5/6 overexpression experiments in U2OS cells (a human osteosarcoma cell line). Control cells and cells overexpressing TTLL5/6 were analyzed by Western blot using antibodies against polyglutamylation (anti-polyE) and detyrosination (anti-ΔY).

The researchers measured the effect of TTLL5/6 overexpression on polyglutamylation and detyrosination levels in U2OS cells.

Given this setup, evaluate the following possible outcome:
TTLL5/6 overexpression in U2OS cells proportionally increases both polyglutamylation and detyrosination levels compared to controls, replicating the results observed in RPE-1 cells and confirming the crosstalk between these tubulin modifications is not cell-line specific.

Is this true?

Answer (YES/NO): YES